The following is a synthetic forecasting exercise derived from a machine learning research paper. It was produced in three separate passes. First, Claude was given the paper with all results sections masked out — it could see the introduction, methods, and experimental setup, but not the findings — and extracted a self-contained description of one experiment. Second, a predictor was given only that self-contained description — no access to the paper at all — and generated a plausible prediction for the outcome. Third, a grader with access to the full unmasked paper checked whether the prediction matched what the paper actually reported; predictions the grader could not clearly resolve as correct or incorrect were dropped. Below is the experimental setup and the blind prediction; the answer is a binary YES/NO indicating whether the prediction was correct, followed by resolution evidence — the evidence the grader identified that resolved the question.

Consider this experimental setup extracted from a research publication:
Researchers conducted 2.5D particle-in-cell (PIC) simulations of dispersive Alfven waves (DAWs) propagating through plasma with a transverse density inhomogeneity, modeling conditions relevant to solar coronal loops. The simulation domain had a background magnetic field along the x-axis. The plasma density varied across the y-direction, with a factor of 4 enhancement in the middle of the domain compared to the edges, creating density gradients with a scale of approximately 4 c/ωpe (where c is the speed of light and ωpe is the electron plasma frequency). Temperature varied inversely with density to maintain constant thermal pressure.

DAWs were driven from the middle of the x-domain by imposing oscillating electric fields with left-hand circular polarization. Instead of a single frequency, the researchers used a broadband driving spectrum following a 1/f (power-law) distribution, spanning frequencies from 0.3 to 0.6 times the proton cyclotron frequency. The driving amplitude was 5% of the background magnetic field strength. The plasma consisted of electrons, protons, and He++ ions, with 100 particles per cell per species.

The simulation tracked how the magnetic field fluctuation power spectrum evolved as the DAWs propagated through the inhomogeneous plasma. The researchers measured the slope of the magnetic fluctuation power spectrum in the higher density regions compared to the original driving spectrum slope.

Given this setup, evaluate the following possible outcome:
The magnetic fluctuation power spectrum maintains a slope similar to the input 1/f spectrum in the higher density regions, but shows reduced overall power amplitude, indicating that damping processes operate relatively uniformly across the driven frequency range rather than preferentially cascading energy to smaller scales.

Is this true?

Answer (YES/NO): NO